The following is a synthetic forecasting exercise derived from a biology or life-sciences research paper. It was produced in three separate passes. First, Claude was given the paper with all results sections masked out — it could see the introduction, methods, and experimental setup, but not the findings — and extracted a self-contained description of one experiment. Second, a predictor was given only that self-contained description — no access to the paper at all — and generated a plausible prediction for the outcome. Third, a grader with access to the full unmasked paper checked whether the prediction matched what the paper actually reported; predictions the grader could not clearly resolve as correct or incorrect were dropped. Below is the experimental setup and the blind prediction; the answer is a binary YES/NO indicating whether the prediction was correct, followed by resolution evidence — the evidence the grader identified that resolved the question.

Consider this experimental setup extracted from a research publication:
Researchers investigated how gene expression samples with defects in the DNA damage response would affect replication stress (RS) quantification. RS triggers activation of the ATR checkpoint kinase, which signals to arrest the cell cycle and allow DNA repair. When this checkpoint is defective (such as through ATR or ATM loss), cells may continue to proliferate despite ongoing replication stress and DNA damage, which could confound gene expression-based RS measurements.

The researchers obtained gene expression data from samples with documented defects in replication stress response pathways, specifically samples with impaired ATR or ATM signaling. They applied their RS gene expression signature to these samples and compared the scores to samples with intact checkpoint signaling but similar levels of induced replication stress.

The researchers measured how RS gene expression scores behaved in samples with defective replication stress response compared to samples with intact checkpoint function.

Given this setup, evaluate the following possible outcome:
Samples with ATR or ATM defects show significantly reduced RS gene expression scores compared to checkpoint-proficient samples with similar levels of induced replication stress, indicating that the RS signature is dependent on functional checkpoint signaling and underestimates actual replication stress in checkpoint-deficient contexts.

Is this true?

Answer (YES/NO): NO